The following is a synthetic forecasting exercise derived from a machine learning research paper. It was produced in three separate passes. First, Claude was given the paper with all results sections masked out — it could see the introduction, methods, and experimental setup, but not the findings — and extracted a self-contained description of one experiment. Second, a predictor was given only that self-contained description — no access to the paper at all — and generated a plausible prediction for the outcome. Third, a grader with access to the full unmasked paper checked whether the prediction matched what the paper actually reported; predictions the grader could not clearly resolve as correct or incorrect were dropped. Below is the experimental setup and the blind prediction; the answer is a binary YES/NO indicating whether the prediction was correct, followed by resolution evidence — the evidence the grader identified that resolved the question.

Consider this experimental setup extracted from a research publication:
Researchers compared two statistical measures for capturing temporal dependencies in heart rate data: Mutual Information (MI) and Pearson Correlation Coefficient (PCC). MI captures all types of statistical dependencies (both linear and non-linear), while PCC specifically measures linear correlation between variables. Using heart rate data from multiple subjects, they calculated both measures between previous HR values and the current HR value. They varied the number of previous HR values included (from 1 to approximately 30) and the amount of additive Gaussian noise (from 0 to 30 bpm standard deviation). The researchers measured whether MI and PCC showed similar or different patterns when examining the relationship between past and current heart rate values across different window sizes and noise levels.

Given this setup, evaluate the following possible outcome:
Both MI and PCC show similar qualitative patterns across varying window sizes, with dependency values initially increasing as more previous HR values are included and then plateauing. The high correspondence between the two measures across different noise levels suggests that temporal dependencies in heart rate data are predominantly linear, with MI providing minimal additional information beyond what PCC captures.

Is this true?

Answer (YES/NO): NO